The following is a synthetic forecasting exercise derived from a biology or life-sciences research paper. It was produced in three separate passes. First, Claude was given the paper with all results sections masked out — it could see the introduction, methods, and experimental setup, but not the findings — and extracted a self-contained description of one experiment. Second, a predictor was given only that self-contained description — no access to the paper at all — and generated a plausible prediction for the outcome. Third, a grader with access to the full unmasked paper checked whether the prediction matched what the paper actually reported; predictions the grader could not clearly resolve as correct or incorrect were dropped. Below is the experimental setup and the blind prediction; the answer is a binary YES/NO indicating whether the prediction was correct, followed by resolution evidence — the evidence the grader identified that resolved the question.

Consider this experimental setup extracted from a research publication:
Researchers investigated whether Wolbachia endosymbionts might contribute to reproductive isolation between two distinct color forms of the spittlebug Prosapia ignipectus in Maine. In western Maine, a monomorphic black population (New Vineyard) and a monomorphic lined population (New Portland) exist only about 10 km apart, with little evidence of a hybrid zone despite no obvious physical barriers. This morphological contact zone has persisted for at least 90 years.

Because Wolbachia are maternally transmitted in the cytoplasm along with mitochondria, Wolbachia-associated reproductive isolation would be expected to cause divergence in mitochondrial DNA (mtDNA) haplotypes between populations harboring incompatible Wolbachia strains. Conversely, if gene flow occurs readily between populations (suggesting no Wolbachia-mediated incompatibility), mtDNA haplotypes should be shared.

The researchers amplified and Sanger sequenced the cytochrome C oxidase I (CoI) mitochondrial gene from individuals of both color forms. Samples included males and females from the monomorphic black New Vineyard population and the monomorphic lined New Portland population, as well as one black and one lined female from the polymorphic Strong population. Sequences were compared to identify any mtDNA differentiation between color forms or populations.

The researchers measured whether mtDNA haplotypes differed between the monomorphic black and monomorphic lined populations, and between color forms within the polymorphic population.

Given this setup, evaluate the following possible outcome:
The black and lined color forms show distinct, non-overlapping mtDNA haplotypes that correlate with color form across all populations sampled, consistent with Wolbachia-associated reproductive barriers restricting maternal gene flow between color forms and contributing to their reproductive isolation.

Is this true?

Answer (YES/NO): NO